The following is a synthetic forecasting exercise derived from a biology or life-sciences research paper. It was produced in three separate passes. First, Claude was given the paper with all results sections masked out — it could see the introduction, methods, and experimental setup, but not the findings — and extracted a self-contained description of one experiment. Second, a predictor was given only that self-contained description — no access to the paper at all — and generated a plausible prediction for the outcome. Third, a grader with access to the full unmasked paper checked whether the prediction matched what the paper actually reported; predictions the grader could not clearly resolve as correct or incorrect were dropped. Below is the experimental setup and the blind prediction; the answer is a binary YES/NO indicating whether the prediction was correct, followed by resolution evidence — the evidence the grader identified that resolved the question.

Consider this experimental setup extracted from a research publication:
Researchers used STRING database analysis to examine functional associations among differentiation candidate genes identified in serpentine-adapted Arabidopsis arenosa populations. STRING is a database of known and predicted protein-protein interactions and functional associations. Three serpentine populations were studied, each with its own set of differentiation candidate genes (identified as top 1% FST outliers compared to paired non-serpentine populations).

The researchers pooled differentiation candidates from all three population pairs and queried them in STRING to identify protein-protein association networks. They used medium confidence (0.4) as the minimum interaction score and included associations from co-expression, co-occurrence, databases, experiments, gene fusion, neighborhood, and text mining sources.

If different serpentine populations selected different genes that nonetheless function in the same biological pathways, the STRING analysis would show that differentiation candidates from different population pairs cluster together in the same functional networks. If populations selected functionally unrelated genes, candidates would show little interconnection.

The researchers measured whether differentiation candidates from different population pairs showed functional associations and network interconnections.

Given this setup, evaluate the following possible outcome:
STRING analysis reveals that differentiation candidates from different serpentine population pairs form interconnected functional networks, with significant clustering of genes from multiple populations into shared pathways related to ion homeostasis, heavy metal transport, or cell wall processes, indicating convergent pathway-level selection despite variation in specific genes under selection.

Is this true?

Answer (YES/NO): YES